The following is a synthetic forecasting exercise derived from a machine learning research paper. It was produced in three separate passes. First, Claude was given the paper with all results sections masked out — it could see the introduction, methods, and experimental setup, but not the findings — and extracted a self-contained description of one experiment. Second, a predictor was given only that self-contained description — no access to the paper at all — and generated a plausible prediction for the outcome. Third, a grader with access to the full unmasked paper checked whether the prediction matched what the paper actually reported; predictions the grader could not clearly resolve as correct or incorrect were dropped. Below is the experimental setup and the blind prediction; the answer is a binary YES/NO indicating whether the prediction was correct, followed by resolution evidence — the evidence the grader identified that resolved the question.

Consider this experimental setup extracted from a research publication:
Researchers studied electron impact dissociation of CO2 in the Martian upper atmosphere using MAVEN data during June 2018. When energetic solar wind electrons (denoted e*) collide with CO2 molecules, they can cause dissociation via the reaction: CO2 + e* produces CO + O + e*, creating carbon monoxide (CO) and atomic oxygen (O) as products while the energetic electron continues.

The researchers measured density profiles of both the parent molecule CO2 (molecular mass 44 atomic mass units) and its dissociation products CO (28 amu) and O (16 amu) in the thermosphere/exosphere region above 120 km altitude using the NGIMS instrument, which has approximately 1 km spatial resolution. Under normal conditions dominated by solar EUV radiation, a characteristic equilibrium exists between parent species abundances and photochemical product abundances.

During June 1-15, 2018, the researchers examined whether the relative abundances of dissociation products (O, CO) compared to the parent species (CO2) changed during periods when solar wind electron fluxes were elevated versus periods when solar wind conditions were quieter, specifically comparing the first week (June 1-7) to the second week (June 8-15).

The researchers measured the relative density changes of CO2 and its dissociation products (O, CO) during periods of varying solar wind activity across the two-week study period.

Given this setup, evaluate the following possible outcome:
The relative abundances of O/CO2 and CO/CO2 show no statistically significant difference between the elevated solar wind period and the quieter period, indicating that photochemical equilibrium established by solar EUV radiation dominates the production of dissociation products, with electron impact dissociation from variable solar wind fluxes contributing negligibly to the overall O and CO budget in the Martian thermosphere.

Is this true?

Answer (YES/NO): NO